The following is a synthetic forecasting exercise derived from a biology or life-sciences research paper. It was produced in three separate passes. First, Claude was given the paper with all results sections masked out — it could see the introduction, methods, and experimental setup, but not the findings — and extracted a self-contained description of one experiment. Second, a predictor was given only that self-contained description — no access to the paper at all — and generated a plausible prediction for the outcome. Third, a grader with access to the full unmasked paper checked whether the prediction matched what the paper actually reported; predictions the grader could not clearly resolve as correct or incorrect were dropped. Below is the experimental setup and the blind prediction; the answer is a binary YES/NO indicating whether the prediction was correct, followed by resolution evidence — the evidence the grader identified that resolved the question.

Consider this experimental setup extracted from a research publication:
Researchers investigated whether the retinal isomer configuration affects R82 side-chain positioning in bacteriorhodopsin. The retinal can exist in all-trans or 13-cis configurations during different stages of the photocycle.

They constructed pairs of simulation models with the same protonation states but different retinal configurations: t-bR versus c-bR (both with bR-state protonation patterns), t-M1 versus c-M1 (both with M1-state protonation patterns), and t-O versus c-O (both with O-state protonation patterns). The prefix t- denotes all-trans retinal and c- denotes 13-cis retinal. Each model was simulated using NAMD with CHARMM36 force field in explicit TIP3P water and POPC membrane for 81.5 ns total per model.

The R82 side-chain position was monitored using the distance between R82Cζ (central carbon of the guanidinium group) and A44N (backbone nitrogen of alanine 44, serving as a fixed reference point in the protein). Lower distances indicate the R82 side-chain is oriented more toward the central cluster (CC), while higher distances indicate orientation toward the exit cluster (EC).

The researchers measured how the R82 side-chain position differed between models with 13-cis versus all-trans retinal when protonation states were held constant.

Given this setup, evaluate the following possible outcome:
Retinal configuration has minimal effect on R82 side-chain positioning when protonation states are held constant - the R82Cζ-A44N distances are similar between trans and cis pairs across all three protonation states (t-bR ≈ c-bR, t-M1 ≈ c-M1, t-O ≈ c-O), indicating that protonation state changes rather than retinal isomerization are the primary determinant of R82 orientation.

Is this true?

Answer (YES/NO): NO